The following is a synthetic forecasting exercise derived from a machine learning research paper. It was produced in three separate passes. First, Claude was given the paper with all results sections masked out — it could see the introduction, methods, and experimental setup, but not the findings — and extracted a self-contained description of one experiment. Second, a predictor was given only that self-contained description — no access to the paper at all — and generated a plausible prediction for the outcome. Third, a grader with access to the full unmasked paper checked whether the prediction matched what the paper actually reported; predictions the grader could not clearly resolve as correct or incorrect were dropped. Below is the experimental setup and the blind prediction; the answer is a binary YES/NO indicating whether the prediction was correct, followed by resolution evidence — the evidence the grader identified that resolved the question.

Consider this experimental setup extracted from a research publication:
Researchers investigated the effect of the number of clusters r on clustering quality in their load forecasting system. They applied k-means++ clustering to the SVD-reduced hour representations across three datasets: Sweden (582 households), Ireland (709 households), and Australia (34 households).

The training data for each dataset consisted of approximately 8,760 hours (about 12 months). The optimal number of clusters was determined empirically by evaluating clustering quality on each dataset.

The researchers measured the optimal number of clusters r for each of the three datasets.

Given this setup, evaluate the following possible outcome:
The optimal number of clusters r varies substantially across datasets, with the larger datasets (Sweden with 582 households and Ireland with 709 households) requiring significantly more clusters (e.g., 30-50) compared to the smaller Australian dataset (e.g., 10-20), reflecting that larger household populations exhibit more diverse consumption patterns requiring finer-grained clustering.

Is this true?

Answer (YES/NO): NO